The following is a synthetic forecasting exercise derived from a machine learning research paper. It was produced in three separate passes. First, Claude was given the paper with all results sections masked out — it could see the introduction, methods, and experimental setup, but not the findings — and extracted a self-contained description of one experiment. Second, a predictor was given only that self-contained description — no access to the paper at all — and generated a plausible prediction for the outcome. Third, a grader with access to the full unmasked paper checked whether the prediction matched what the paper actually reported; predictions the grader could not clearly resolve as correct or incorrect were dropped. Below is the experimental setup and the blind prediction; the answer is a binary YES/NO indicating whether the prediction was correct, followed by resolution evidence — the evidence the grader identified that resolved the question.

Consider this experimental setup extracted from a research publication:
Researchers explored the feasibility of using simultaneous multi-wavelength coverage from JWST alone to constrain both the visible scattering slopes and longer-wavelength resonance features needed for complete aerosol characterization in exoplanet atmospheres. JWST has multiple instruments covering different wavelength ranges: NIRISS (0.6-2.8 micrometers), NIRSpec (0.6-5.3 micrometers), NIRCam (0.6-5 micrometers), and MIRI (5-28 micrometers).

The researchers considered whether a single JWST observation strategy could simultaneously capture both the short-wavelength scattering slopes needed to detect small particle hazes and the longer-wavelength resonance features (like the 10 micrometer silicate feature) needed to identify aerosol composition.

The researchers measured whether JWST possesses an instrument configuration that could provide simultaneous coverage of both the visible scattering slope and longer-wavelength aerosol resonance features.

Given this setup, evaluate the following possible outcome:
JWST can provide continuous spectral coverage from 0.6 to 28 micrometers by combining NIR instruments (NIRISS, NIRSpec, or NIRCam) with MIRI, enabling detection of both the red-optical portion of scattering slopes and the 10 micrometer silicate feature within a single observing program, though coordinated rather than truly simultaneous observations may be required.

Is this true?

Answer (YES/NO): NO